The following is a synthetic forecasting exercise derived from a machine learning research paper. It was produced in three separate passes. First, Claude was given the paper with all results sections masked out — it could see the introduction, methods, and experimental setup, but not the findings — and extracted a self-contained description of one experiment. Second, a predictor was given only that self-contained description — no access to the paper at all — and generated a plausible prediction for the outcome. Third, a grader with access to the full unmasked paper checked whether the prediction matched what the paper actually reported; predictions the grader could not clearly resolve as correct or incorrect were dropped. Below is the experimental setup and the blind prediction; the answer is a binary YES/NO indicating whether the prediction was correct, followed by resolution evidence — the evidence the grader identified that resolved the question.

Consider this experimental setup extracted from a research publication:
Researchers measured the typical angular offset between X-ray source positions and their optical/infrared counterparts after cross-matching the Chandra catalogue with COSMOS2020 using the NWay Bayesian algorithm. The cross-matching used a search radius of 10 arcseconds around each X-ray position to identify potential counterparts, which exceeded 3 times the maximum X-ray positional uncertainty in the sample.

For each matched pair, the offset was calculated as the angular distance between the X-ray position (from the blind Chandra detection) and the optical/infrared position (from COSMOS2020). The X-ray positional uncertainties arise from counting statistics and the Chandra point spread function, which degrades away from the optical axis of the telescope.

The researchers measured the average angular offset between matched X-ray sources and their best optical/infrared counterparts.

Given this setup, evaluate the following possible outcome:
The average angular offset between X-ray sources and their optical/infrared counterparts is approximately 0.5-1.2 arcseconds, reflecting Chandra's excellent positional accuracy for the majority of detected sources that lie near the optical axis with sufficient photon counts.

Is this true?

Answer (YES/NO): YES